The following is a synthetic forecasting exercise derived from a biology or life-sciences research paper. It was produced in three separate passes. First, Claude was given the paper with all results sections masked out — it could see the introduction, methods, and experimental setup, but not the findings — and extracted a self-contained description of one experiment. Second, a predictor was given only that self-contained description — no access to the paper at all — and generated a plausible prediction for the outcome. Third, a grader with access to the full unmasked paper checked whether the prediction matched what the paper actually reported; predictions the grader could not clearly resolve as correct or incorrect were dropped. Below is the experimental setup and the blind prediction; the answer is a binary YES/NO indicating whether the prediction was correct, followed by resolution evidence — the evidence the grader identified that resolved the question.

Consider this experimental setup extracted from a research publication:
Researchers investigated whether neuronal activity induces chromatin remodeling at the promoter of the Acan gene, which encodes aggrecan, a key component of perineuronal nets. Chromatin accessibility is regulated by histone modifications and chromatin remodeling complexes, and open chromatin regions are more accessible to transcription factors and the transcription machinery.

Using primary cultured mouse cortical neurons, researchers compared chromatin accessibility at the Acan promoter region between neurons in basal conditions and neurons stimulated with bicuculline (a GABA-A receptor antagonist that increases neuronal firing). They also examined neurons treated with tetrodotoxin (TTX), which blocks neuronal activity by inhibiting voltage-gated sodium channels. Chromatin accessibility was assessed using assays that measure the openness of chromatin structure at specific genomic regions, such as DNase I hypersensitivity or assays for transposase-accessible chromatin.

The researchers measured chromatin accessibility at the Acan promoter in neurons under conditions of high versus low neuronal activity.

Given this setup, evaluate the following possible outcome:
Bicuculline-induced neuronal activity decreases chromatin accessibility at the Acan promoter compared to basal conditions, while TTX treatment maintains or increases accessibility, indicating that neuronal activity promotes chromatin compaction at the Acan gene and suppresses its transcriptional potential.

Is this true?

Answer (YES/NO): NO